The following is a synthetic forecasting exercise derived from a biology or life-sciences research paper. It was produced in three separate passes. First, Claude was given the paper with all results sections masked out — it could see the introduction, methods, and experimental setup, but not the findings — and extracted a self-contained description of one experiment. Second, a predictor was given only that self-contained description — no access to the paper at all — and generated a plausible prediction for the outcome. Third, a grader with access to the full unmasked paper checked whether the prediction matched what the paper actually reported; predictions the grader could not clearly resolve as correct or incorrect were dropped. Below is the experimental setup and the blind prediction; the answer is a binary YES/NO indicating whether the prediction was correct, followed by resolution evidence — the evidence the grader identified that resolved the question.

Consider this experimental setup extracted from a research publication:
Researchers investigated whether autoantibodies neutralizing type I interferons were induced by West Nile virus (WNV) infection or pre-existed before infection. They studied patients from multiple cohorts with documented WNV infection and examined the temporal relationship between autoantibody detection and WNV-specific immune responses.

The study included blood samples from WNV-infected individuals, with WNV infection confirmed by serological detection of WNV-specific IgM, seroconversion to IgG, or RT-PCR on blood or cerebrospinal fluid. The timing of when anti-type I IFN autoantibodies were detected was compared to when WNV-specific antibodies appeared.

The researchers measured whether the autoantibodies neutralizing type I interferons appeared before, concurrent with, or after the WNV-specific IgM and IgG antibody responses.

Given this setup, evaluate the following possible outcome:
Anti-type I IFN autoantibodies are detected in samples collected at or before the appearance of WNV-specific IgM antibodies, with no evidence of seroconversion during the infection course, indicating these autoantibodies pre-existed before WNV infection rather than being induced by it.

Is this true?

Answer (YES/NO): YES